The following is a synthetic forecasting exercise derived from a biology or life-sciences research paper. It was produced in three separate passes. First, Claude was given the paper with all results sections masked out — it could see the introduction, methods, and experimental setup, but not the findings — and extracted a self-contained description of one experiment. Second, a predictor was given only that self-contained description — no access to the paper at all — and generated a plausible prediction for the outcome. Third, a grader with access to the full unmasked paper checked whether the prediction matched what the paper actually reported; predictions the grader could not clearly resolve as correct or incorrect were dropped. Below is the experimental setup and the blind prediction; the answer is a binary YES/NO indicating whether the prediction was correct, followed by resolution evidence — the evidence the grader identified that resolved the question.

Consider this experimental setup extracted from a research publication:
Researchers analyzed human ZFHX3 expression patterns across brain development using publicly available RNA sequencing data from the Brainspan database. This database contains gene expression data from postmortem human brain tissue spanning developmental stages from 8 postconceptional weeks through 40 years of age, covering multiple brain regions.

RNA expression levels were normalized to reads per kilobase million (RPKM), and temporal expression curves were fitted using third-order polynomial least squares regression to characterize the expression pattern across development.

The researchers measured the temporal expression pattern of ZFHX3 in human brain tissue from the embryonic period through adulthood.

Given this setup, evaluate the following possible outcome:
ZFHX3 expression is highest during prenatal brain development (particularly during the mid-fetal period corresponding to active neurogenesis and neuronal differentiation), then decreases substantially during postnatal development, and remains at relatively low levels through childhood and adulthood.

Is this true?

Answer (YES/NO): YES